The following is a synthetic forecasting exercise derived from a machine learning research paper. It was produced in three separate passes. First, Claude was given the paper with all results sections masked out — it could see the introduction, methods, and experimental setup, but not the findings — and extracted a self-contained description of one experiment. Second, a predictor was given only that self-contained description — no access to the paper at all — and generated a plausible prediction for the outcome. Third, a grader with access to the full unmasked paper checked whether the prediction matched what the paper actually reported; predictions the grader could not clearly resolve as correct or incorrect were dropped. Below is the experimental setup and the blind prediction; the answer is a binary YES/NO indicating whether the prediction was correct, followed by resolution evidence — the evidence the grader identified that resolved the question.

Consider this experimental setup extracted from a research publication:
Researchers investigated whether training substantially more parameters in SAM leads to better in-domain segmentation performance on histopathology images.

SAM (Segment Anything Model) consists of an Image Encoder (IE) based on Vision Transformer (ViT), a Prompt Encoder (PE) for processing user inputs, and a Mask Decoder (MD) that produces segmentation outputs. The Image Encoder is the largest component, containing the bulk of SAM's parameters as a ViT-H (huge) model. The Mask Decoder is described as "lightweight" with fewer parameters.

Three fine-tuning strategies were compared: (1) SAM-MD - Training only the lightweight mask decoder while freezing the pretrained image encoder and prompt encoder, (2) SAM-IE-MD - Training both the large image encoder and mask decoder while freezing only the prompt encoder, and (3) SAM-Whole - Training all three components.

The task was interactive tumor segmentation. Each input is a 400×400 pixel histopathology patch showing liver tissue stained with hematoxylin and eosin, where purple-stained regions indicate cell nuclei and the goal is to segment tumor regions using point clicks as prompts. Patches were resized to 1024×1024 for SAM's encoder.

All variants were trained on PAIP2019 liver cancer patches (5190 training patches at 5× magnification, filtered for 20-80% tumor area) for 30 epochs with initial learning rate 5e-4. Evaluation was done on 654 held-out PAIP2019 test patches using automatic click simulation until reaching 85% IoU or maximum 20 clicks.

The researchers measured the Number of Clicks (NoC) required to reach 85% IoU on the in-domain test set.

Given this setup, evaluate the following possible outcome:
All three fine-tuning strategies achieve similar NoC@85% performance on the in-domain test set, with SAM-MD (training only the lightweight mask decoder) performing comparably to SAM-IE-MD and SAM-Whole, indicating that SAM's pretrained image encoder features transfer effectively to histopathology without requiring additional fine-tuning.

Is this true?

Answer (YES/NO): NO